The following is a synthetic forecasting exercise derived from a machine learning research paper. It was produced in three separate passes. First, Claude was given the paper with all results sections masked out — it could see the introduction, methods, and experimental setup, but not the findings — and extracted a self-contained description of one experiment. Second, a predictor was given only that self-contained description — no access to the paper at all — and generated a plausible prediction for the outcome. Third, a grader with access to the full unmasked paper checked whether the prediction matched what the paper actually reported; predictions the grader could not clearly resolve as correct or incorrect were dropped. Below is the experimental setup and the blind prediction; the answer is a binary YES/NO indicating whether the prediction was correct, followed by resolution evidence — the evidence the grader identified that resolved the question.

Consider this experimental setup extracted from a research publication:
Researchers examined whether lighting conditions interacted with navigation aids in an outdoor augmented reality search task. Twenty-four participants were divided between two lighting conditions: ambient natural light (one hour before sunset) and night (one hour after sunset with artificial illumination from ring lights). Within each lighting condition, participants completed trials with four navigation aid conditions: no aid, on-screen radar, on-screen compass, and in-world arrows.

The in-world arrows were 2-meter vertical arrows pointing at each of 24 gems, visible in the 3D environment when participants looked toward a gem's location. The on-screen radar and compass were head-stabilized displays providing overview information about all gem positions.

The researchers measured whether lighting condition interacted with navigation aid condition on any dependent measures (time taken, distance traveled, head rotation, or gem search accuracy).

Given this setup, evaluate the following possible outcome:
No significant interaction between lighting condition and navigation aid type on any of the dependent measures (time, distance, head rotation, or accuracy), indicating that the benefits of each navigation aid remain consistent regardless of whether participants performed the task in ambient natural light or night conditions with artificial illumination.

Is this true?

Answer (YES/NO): YES